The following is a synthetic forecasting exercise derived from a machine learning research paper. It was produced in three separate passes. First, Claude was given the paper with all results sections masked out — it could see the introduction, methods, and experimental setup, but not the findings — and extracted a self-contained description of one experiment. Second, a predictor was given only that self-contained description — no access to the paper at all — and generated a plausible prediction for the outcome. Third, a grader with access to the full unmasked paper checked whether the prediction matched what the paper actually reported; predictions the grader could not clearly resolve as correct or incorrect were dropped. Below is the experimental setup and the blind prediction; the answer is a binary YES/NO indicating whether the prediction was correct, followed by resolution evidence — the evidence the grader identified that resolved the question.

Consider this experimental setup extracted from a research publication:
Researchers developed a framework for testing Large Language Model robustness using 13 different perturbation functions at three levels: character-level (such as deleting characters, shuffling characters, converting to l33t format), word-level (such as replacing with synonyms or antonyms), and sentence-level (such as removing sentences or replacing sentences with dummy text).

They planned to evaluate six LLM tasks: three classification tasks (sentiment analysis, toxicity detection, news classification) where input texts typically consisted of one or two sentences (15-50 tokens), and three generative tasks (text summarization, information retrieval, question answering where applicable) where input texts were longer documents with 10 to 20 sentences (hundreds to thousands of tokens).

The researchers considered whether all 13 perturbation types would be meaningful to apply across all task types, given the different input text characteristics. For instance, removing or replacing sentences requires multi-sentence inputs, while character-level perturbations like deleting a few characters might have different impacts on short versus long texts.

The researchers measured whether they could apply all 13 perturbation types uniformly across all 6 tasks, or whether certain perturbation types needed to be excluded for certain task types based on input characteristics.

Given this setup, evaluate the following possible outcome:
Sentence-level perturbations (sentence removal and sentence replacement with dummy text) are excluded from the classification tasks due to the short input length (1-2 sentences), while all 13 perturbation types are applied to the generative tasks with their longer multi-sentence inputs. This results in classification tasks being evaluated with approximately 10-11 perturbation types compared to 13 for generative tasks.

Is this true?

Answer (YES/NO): NO